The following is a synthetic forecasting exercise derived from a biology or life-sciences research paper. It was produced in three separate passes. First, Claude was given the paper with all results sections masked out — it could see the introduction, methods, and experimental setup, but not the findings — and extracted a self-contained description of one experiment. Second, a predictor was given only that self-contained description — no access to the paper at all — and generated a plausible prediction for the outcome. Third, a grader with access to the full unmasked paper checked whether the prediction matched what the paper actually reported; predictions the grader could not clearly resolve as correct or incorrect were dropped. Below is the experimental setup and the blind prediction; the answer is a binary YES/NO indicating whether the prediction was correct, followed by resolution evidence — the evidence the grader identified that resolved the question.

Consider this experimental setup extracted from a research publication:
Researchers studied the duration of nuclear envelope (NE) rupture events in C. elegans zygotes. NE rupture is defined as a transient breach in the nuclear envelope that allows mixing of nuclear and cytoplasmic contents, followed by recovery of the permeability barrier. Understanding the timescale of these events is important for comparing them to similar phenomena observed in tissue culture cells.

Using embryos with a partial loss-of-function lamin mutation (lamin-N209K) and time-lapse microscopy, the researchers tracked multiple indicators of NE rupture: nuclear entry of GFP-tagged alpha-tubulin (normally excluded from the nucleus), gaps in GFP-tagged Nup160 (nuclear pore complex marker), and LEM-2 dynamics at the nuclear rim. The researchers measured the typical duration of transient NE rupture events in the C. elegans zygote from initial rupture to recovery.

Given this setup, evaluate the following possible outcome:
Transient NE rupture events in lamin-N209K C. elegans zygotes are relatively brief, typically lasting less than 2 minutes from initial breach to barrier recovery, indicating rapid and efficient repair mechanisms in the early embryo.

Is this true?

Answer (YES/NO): NO